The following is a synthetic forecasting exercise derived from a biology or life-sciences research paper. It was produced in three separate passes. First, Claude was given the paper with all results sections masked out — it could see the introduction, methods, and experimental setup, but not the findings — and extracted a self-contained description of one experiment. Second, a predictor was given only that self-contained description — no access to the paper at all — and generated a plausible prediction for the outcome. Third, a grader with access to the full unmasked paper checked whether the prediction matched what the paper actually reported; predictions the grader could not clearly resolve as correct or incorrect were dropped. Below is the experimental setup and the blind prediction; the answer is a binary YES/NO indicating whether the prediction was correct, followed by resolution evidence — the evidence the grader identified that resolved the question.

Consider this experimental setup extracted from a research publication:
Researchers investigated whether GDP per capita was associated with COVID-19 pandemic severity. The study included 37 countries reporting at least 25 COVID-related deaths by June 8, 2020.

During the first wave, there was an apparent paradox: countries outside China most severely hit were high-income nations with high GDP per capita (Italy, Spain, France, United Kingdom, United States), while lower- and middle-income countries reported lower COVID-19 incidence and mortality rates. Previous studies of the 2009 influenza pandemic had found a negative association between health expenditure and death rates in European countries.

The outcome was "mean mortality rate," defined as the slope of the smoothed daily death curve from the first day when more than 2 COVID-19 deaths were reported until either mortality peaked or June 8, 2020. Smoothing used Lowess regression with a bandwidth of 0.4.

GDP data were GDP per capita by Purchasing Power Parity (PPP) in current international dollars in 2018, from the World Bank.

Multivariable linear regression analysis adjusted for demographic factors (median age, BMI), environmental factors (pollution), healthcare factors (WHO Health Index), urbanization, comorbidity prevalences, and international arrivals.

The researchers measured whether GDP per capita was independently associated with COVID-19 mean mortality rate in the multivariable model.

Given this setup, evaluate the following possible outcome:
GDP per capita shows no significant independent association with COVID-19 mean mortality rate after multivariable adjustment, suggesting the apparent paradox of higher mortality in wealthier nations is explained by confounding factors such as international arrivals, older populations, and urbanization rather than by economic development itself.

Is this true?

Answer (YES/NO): YES